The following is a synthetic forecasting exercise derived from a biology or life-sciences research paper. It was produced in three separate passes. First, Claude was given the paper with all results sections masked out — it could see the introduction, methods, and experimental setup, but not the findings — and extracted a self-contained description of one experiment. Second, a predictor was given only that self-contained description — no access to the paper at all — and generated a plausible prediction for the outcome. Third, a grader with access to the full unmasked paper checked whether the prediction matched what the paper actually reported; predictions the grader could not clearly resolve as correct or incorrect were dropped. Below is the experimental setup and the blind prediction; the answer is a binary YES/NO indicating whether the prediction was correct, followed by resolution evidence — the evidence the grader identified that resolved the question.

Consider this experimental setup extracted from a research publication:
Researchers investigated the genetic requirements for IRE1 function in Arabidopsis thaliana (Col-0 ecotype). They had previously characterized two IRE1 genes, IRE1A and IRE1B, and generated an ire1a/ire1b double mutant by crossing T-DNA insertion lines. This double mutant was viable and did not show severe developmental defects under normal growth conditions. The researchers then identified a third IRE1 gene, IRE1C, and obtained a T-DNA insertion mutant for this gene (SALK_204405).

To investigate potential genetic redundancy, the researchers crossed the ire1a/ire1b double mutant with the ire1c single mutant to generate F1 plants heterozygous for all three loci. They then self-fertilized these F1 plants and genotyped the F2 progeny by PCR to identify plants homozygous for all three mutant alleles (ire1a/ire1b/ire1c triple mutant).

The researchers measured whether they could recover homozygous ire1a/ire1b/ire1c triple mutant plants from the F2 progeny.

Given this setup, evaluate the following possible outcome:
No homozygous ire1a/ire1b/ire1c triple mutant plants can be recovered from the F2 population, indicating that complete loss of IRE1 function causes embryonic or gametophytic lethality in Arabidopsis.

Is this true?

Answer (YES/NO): YES